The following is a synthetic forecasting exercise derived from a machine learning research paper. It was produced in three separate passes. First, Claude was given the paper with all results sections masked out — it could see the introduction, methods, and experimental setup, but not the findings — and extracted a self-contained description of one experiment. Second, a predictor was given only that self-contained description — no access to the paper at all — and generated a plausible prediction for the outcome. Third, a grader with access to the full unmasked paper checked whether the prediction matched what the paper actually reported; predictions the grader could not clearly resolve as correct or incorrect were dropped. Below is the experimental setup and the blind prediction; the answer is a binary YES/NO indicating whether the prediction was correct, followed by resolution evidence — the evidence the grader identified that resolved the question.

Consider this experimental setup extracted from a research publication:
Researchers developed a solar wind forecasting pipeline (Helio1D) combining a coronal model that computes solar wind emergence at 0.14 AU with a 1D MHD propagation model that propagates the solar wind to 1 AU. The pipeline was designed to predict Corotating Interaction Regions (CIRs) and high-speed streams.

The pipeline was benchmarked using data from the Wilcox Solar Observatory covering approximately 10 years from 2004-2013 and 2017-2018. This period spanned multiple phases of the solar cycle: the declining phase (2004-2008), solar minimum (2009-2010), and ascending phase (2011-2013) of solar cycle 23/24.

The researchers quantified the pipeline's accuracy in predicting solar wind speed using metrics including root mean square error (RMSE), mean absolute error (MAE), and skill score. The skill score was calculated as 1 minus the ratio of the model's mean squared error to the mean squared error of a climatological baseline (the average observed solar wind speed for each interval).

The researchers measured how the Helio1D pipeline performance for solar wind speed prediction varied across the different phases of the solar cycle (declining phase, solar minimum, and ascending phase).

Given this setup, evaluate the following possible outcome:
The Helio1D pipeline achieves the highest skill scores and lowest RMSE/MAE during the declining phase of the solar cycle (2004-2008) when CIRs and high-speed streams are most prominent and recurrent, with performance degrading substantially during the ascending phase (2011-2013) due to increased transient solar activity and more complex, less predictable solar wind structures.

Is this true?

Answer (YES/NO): NO